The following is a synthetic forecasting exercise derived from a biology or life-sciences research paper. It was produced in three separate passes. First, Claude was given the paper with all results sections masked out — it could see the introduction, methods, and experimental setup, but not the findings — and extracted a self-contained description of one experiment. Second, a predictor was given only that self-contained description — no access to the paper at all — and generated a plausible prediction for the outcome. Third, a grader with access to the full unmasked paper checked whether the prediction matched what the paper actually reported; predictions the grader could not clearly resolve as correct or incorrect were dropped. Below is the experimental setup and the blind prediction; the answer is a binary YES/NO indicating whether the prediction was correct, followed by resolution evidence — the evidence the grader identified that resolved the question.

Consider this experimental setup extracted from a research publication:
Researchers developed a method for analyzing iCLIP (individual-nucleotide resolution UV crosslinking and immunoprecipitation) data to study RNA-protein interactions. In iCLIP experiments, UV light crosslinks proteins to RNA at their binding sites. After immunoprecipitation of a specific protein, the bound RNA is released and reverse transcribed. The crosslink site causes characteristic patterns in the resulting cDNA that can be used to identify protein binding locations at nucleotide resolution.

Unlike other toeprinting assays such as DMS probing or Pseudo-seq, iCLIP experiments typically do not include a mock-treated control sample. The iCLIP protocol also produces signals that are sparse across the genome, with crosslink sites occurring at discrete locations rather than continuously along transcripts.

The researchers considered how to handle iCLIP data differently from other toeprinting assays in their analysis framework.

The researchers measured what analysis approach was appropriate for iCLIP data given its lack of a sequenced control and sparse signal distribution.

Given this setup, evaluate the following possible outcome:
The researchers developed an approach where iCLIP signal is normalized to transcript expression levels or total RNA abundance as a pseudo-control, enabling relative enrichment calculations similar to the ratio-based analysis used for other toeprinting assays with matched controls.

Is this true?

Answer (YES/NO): NO